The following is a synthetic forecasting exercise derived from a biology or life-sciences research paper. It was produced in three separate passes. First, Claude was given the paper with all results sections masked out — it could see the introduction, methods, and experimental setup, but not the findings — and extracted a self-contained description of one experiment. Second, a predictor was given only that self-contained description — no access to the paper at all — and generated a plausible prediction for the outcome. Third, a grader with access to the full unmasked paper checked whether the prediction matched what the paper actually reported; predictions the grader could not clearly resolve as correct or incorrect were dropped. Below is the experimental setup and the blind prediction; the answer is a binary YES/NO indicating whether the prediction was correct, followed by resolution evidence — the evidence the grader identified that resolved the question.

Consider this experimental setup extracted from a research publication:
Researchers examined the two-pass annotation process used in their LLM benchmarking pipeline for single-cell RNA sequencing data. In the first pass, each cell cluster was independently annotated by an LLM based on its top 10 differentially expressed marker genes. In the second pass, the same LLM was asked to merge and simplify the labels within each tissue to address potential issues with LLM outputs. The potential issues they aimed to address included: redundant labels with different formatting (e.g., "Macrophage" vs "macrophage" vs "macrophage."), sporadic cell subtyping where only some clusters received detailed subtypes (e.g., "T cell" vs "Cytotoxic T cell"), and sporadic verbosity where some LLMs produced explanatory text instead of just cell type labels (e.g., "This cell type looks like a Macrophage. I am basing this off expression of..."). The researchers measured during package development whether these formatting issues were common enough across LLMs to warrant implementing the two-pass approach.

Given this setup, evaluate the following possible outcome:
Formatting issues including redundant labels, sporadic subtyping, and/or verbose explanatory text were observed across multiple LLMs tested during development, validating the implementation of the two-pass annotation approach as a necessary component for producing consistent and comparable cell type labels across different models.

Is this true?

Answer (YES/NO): YES